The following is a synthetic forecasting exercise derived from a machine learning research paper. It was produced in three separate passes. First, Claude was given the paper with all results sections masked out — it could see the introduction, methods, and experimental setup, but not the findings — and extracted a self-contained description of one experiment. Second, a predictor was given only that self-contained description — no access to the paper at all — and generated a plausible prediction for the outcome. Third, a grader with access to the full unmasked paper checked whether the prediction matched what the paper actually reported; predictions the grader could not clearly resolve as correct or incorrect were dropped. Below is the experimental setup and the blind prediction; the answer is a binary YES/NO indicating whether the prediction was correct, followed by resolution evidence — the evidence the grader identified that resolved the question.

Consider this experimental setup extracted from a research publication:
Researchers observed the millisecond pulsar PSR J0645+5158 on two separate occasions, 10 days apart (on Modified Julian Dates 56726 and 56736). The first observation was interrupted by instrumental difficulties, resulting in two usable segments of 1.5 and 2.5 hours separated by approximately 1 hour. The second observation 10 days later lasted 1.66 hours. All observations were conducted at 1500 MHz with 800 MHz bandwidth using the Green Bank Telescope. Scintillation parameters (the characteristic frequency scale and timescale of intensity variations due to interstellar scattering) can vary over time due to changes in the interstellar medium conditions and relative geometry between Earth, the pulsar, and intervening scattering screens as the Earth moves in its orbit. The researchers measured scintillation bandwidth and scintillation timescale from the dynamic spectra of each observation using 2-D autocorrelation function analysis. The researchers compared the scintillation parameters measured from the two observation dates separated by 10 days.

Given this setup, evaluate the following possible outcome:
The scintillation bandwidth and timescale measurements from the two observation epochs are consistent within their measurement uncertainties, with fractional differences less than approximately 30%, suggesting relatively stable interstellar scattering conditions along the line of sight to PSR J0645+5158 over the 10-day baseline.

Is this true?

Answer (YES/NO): NO